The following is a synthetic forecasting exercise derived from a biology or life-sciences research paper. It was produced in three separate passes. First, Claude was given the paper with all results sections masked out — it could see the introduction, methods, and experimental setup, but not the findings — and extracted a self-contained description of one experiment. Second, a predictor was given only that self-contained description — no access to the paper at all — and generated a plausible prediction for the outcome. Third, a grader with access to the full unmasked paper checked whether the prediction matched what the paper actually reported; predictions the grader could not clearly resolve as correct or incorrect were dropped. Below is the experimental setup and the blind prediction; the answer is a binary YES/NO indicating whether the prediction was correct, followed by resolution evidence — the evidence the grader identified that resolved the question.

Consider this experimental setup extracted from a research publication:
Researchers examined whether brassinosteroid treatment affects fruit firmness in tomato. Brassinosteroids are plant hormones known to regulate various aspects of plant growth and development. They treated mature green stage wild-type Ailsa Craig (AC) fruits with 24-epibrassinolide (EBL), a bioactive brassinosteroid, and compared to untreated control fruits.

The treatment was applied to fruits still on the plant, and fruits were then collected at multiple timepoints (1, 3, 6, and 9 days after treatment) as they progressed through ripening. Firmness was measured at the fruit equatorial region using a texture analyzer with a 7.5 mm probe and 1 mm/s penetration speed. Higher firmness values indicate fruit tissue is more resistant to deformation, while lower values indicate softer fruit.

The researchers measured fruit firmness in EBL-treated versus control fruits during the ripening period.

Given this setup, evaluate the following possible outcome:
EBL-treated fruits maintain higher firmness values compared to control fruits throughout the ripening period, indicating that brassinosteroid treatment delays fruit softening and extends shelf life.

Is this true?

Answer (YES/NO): NO